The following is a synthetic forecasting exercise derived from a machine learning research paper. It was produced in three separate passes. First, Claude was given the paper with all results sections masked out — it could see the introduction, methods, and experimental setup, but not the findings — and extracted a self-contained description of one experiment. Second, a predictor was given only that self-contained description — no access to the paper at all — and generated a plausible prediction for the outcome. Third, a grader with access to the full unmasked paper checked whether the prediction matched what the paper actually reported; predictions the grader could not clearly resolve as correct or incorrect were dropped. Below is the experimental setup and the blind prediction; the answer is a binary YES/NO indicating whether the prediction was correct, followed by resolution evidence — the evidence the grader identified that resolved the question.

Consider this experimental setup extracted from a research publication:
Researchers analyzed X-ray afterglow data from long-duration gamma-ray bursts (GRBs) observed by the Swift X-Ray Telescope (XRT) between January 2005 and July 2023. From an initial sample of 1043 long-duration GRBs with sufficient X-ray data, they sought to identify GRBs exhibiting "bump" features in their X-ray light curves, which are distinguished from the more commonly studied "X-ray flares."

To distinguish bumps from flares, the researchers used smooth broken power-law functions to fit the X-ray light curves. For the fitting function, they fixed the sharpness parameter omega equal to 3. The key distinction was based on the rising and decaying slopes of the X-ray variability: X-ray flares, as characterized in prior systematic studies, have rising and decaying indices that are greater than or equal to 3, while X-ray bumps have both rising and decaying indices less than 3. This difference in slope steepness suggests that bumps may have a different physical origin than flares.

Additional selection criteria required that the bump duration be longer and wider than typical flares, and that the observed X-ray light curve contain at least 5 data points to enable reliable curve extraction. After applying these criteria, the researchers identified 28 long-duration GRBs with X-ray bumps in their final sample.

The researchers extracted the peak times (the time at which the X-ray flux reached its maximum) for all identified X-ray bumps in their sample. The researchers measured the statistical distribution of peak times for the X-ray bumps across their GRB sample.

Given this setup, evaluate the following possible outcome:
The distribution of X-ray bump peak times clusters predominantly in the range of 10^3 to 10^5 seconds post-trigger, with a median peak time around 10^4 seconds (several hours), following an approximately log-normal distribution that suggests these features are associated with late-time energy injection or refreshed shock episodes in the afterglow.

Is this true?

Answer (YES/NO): NO